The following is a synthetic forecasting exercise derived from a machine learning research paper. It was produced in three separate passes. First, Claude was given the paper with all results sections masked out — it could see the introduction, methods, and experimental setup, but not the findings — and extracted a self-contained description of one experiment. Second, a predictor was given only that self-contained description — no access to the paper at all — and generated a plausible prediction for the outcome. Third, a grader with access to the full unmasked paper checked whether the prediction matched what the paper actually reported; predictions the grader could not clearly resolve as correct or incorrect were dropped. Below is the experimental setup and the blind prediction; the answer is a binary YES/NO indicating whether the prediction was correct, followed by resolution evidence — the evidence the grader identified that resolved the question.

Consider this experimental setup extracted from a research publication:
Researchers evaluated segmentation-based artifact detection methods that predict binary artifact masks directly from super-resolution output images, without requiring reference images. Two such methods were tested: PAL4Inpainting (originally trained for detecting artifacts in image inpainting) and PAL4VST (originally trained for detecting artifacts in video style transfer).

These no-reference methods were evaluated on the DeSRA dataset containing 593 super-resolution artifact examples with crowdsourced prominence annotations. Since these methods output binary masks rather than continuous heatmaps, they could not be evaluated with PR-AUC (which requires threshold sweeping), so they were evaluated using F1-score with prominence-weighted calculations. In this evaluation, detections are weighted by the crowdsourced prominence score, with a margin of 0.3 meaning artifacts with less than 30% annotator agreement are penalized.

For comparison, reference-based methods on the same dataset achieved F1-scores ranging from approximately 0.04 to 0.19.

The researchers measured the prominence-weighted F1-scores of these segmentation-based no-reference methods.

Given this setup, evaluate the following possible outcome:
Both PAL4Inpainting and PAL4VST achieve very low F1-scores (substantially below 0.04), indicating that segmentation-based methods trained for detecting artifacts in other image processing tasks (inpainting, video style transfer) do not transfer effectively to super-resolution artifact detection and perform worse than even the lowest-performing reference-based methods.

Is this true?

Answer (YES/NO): NO